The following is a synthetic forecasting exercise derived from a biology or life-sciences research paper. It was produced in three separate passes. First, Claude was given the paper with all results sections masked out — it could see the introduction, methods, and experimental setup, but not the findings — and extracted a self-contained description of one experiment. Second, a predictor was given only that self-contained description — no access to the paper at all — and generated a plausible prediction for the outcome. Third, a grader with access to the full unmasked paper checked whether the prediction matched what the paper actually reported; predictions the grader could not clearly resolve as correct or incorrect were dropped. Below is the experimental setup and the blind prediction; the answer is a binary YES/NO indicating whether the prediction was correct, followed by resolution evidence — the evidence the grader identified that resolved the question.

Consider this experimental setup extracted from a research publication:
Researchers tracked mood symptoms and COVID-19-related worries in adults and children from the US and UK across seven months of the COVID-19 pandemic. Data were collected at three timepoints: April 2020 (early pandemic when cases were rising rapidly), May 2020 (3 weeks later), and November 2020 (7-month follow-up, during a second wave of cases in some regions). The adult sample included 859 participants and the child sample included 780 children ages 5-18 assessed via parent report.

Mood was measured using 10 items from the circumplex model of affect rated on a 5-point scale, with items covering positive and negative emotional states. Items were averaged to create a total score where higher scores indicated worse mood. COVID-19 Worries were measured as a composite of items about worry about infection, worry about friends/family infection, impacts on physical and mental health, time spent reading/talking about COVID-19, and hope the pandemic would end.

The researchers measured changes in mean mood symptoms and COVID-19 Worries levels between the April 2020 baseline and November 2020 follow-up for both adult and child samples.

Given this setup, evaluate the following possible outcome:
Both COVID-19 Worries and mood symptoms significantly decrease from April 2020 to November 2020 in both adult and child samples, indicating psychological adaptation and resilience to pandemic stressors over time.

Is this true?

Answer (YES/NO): YES